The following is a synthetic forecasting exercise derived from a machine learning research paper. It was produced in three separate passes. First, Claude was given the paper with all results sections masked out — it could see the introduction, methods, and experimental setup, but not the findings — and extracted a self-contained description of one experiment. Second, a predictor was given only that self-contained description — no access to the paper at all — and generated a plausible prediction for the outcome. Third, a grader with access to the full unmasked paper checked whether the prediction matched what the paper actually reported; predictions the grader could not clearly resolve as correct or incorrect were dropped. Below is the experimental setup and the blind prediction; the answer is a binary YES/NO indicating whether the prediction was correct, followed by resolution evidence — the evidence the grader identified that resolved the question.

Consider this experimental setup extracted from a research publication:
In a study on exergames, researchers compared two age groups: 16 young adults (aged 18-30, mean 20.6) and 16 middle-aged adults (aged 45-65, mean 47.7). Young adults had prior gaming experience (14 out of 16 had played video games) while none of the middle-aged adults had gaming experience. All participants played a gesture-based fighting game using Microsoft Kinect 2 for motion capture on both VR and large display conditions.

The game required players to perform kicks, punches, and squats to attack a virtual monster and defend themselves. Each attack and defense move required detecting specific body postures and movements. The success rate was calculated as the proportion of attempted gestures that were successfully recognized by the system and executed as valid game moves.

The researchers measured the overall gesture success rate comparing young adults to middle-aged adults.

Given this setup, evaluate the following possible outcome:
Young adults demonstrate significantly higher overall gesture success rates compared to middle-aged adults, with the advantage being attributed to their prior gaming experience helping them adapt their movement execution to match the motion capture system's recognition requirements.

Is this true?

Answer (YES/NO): NO